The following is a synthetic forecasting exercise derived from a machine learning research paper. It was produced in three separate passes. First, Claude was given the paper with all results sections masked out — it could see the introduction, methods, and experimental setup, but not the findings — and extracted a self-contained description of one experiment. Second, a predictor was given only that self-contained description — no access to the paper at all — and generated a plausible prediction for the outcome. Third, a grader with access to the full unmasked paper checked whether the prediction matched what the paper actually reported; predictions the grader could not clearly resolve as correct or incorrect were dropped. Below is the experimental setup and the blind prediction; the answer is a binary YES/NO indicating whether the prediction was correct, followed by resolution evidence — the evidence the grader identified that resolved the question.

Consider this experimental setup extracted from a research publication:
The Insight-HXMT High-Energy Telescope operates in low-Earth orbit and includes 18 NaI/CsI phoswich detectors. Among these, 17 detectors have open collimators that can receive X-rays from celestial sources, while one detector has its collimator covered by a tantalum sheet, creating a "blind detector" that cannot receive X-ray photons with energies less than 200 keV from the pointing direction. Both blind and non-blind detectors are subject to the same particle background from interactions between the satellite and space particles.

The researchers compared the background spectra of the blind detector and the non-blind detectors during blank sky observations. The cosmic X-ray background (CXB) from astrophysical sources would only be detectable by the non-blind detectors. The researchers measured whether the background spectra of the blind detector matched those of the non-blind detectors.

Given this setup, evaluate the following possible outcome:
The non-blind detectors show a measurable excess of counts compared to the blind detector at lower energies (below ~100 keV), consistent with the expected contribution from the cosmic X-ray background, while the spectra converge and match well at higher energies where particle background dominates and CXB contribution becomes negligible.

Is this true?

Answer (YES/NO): NO